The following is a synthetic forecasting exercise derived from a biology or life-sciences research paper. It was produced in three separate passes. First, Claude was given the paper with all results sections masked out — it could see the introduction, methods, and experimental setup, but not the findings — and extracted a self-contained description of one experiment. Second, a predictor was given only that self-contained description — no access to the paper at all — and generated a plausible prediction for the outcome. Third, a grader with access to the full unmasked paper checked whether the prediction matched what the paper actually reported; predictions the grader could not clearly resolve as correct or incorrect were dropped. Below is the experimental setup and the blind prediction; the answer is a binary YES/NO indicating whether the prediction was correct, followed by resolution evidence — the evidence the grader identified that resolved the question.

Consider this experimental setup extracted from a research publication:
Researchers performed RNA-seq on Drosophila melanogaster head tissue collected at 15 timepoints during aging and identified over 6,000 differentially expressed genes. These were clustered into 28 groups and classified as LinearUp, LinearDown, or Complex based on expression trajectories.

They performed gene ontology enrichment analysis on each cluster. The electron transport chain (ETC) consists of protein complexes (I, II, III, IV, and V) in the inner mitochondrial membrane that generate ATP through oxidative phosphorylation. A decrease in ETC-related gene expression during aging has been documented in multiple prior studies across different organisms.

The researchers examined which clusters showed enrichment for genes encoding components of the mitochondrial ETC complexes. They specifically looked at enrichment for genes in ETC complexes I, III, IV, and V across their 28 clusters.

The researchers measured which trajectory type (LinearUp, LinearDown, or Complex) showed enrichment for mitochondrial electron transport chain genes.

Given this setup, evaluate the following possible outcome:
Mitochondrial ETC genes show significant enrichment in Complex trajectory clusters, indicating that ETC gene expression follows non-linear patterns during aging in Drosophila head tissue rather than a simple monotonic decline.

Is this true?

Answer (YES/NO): NO